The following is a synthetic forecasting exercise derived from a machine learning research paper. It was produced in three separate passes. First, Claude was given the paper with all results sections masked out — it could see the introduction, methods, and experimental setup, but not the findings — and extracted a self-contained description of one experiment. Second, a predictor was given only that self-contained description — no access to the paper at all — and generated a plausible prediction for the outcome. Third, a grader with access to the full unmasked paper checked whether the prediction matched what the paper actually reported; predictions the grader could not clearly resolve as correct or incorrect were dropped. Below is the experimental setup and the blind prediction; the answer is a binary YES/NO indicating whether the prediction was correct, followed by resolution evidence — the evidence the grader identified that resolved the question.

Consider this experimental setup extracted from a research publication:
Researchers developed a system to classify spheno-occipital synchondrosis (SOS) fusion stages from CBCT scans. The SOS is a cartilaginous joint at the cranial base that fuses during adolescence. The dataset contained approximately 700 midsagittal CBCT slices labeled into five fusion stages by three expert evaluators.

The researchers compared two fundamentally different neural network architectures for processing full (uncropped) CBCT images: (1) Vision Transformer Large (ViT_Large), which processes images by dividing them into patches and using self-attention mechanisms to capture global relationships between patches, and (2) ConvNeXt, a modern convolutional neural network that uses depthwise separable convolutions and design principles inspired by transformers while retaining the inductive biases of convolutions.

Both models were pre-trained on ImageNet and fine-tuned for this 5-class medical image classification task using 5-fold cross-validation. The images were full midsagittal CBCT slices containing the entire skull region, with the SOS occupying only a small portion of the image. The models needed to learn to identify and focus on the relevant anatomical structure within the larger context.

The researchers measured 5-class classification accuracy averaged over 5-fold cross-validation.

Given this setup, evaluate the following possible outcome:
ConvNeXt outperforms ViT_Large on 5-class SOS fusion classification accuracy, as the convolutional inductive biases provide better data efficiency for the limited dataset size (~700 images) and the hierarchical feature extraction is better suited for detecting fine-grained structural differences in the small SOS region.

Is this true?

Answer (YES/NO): YES